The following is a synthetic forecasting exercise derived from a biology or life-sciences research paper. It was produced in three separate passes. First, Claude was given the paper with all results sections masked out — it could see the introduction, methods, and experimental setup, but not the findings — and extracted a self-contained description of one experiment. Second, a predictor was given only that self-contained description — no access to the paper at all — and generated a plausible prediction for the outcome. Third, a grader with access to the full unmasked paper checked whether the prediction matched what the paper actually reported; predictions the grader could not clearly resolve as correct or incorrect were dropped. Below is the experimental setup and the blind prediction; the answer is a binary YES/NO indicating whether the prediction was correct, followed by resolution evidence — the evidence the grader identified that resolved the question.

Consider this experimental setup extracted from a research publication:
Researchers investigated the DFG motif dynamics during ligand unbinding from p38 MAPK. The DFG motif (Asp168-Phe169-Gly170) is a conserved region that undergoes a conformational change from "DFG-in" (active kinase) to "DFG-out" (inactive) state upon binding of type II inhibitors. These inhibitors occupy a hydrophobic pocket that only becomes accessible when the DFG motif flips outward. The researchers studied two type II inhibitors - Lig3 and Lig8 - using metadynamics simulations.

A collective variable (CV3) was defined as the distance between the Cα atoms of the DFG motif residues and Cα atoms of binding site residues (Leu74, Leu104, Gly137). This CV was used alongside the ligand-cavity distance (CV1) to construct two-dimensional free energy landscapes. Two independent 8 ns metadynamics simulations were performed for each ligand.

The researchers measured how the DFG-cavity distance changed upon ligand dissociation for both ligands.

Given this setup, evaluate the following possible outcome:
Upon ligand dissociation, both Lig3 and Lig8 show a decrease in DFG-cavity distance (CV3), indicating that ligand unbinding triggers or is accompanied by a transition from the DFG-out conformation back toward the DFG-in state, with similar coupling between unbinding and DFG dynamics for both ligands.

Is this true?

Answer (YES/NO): YES